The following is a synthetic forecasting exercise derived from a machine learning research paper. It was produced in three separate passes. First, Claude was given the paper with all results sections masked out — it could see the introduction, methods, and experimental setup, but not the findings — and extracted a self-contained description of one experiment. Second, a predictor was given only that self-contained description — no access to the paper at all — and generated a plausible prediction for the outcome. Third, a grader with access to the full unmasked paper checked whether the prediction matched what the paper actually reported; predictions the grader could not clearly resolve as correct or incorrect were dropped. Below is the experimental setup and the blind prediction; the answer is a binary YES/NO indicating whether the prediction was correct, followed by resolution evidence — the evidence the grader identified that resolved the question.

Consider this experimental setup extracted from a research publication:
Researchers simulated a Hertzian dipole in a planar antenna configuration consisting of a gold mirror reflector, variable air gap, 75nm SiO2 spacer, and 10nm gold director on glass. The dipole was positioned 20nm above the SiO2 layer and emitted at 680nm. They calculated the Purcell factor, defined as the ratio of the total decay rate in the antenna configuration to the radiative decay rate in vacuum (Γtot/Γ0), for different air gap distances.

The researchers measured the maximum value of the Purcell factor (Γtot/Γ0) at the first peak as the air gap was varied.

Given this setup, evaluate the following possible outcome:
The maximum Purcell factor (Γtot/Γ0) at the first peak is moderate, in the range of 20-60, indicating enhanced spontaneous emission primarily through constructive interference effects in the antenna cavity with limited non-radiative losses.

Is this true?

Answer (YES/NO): NO